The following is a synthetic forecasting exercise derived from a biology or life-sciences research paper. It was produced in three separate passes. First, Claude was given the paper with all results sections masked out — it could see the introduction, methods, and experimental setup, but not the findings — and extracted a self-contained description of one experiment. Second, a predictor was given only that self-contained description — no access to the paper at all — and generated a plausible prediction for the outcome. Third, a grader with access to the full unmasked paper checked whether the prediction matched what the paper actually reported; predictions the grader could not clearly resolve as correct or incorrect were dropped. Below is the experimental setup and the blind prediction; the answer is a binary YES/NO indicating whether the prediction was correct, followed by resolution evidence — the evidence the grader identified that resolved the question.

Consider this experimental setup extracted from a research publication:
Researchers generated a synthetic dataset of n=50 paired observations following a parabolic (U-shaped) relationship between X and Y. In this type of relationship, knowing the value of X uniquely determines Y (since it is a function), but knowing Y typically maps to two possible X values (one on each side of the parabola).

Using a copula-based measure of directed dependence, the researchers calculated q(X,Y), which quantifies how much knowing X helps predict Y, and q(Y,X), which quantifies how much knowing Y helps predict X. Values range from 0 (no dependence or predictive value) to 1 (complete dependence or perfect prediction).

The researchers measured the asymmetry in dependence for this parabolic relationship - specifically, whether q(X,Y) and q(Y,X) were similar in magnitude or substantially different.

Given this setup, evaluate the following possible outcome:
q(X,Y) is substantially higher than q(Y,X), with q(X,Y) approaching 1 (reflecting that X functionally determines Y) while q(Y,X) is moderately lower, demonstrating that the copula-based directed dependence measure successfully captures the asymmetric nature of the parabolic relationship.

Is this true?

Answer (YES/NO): NO